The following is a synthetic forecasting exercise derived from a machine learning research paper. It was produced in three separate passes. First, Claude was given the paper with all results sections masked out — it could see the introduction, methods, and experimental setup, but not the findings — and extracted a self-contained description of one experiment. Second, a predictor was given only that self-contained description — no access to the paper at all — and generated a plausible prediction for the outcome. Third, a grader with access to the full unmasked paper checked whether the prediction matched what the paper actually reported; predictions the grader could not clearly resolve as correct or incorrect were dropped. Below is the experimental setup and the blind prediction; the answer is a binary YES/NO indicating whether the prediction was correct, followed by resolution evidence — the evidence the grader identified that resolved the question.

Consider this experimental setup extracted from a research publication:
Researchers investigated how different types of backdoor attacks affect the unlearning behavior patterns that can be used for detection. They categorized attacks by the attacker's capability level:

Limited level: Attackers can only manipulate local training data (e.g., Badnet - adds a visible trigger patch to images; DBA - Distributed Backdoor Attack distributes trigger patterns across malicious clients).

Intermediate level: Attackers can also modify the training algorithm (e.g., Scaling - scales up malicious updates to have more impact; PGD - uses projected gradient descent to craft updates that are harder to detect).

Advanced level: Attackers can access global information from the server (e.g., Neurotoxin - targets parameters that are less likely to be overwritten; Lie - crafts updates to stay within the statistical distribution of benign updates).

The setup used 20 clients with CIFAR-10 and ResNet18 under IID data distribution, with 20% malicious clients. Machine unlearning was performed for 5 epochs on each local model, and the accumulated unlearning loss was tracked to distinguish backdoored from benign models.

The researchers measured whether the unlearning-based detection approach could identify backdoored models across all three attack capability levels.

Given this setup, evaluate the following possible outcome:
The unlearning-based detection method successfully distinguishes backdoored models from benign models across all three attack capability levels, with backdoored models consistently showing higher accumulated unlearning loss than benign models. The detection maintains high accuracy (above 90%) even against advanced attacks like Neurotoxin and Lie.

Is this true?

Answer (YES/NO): NO